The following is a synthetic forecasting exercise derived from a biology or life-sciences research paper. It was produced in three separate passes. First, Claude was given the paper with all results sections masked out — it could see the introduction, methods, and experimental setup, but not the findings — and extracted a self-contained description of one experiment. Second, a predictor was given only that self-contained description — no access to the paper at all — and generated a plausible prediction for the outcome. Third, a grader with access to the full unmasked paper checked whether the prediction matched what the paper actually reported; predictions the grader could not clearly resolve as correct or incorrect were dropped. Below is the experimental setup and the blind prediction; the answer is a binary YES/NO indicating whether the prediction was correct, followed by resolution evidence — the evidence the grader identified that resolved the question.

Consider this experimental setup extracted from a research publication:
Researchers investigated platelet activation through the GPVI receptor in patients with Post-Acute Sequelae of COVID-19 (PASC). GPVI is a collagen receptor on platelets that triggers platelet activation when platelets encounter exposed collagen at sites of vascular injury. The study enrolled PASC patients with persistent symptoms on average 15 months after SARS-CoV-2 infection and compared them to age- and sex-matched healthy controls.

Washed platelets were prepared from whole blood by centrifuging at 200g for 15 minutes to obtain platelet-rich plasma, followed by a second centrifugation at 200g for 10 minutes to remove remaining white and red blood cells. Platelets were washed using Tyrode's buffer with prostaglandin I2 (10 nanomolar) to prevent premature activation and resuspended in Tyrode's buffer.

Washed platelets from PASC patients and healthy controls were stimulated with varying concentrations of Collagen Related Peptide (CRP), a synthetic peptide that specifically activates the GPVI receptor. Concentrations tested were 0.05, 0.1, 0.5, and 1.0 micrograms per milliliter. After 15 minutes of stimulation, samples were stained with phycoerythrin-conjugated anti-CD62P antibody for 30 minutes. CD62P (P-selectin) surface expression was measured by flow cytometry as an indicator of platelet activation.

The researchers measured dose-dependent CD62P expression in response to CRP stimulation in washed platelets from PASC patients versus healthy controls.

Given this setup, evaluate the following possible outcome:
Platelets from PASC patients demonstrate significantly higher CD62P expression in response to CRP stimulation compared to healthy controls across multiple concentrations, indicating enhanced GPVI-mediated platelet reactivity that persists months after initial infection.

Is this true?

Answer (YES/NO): NO